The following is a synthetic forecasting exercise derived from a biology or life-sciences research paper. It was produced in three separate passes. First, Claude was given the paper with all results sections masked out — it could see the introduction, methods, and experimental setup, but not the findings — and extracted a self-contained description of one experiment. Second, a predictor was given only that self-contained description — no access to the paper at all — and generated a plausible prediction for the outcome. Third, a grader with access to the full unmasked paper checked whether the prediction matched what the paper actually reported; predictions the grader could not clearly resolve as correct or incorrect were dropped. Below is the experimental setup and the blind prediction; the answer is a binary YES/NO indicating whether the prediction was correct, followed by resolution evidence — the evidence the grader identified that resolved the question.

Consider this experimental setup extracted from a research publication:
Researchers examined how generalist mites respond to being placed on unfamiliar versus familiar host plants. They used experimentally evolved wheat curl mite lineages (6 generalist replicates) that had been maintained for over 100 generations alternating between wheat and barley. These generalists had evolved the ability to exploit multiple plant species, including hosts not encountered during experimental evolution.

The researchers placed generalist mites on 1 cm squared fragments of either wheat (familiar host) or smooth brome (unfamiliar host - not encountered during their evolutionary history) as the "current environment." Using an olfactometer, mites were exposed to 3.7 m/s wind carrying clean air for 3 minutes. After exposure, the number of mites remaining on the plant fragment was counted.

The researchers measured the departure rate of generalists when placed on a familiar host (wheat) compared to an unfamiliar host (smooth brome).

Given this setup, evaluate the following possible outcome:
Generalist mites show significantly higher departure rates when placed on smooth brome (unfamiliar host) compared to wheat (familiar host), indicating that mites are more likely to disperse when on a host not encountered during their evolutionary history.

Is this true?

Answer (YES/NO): NO